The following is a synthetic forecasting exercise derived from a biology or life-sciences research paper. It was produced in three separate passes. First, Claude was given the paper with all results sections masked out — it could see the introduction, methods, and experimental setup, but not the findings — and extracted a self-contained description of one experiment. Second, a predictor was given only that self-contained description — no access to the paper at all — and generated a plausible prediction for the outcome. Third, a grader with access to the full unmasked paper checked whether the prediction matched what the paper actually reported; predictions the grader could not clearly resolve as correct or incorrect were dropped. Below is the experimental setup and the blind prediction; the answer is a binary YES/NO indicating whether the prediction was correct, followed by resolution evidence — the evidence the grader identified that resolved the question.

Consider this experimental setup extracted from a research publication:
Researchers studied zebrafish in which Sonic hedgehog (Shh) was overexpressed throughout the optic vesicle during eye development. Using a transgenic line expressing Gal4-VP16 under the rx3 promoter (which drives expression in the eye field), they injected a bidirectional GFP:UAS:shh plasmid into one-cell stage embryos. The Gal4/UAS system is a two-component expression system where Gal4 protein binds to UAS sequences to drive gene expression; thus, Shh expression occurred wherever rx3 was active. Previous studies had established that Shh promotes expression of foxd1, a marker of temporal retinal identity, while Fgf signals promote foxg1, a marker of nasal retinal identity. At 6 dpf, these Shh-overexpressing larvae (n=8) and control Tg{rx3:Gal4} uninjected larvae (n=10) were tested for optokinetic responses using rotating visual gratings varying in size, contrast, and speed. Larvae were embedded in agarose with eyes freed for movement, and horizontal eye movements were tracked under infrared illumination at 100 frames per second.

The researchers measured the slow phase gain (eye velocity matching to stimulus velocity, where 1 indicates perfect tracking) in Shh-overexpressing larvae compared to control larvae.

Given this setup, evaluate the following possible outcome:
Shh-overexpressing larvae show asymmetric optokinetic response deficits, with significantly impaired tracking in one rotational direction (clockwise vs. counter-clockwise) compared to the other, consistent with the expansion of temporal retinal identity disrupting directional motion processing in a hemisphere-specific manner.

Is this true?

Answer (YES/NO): NO